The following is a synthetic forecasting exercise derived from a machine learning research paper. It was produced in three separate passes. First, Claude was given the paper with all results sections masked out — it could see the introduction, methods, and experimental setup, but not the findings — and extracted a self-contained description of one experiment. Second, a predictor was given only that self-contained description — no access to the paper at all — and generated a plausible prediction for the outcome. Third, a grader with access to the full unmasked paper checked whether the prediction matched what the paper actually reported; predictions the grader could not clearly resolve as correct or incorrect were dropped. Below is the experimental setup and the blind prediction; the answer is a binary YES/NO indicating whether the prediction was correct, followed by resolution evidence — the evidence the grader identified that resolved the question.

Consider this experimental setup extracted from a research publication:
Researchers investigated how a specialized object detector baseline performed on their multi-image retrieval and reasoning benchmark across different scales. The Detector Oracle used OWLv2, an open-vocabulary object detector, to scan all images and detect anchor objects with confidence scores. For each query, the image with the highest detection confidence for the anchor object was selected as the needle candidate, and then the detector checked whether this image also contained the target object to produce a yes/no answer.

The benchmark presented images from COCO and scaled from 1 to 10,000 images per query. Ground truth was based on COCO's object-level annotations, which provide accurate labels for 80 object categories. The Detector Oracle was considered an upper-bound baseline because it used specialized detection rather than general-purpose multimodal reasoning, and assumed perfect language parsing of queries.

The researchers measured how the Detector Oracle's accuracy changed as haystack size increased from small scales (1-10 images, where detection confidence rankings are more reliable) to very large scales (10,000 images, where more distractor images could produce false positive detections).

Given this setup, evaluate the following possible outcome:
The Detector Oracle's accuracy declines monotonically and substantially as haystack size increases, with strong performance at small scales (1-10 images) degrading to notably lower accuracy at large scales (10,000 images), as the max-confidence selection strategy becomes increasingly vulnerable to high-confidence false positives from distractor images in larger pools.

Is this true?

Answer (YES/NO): YES